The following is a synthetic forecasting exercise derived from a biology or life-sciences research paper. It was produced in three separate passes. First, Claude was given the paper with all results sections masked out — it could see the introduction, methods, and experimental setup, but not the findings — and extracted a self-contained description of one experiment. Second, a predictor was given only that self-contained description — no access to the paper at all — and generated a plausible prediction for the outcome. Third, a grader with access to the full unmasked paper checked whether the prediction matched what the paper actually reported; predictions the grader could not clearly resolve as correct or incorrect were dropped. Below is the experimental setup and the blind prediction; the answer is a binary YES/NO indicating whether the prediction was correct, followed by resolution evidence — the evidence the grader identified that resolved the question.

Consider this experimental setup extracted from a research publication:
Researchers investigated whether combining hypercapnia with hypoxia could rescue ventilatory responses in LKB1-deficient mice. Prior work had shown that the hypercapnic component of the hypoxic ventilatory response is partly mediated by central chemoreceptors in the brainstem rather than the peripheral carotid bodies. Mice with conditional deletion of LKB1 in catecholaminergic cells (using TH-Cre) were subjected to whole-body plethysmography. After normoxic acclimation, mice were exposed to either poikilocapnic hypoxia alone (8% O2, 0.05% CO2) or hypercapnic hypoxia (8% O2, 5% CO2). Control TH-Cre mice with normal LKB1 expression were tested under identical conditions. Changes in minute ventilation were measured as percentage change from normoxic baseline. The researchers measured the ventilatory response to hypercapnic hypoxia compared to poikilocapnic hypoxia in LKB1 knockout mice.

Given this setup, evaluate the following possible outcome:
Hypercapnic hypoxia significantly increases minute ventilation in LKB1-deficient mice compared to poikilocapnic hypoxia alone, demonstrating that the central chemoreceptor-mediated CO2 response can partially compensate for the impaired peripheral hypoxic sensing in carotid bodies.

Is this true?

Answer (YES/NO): YES